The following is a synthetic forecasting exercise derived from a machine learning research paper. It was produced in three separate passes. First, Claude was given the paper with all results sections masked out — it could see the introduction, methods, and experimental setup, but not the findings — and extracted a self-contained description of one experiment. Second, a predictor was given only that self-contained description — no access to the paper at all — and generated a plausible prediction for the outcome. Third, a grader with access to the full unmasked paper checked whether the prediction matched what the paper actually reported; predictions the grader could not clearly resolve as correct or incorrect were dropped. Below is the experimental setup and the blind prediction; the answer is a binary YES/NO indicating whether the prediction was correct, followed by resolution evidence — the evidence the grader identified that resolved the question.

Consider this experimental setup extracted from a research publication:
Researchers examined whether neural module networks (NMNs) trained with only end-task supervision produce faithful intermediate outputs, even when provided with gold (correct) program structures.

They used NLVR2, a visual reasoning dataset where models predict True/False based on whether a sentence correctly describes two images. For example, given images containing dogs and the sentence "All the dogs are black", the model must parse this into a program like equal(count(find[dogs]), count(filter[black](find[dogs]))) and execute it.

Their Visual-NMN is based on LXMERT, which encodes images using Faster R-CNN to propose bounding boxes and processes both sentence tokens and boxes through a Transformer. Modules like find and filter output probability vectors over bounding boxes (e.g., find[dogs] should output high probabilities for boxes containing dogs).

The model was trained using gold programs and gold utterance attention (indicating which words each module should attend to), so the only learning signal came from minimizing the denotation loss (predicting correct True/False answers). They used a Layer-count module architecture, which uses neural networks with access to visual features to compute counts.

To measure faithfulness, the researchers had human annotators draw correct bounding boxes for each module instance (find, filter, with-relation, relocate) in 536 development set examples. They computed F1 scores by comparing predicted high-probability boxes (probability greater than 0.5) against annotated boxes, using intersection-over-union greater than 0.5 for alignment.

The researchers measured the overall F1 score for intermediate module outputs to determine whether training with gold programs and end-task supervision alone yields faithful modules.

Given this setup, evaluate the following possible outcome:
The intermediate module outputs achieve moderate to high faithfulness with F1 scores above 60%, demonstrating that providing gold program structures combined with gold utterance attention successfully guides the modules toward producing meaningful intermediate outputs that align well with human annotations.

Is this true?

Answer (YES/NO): NO